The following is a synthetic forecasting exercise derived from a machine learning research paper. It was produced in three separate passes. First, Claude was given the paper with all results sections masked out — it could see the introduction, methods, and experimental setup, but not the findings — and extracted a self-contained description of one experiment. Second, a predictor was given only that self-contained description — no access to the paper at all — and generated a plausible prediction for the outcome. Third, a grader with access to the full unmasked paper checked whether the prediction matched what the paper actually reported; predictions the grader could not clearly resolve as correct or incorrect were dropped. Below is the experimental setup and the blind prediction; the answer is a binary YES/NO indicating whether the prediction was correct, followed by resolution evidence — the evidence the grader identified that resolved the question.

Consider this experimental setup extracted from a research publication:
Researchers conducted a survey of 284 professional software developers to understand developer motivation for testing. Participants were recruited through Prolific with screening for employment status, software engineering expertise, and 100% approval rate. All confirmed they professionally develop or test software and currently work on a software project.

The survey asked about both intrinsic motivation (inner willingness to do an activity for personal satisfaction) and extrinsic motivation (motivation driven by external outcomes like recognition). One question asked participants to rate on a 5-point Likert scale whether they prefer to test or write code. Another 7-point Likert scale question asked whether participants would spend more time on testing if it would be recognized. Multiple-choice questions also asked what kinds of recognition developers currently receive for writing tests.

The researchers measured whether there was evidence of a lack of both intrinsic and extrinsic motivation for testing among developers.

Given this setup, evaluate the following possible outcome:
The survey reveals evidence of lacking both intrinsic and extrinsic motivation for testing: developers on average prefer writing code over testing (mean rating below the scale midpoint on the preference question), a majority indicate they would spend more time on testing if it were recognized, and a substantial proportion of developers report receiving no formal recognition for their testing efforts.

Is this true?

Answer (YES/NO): YES